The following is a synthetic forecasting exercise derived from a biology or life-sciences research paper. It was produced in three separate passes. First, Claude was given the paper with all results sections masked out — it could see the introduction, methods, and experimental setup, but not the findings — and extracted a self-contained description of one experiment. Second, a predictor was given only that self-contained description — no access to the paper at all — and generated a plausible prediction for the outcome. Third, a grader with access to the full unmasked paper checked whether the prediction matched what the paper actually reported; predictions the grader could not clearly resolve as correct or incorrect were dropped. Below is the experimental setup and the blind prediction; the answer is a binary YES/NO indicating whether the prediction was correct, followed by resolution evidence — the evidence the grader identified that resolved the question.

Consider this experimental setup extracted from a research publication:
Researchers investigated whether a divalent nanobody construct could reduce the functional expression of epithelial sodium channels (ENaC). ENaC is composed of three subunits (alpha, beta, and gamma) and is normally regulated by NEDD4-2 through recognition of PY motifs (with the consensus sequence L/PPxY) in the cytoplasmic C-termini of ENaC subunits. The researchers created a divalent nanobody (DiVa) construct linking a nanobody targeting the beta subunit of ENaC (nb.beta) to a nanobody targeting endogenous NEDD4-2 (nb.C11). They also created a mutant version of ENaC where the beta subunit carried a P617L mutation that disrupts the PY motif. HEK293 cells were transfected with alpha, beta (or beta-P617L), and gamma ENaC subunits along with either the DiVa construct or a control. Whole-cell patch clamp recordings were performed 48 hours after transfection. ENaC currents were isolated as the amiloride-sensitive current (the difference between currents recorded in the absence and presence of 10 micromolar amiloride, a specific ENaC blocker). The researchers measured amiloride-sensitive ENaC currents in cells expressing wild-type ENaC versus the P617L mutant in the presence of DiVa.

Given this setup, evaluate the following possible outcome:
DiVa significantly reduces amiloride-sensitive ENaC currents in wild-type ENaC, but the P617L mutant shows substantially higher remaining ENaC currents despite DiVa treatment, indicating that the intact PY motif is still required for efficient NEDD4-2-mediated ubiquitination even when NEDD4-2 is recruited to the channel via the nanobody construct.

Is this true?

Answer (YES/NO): NO